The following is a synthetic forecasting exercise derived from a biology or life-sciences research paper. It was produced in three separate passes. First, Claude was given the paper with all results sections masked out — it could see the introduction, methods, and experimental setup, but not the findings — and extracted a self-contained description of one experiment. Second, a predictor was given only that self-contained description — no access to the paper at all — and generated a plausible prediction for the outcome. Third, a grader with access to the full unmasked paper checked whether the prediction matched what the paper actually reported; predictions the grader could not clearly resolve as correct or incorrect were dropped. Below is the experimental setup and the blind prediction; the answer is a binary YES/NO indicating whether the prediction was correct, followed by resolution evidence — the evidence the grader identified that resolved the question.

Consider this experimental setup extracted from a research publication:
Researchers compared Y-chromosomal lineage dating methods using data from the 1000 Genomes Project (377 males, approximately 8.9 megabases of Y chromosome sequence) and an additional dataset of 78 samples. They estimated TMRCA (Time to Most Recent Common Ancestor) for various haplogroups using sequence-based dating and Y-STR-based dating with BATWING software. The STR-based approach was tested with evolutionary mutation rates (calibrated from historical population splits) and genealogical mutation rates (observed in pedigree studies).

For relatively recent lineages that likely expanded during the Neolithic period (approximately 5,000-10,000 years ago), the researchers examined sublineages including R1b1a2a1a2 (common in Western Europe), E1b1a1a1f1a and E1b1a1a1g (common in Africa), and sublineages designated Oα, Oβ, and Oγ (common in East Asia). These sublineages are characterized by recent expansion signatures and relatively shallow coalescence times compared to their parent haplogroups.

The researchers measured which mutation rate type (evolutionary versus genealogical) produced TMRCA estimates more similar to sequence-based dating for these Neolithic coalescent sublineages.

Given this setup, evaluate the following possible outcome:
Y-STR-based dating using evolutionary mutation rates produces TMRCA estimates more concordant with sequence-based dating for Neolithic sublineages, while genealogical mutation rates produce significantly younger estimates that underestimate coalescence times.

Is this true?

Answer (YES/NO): NO